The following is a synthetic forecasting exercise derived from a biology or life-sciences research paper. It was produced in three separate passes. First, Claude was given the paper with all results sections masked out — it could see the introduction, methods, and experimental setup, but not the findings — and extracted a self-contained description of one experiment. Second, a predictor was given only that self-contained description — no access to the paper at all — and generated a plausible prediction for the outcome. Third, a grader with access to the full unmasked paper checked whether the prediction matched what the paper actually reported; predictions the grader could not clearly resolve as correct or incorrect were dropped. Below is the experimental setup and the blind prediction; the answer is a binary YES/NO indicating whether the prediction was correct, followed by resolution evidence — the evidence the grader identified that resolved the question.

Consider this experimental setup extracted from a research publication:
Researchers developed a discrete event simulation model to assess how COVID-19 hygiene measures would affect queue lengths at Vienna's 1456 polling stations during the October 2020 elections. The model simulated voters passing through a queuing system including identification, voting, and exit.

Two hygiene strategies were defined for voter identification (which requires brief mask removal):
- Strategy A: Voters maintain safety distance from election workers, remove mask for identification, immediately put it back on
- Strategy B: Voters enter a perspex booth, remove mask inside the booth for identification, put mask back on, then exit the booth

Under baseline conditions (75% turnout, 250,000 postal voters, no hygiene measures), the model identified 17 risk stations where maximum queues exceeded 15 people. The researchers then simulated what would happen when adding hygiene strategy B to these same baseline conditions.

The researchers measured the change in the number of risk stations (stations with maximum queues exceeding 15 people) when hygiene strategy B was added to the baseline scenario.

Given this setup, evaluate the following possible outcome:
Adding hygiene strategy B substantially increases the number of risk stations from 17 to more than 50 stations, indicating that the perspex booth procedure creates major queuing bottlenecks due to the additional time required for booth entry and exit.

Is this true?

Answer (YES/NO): NO